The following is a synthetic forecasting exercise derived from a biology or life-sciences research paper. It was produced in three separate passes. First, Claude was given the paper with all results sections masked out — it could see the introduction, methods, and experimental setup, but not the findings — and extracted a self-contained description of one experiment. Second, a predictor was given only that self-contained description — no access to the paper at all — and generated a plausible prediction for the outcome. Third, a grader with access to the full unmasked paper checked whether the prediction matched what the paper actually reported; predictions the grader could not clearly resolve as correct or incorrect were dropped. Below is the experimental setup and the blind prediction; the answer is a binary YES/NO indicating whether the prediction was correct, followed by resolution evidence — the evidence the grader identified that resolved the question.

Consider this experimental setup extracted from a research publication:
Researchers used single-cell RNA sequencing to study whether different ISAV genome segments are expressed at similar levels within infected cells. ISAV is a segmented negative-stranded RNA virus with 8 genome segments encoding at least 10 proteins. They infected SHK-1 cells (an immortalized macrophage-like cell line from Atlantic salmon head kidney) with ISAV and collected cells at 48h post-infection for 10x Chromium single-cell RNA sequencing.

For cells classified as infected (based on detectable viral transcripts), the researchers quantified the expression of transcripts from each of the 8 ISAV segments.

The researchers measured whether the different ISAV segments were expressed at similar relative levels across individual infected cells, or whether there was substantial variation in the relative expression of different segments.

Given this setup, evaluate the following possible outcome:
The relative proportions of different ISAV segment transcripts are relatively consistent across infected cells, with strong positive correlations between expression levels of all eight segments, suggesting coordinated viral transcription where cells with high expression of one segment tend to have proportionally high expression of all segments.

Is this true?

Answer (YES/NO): NO